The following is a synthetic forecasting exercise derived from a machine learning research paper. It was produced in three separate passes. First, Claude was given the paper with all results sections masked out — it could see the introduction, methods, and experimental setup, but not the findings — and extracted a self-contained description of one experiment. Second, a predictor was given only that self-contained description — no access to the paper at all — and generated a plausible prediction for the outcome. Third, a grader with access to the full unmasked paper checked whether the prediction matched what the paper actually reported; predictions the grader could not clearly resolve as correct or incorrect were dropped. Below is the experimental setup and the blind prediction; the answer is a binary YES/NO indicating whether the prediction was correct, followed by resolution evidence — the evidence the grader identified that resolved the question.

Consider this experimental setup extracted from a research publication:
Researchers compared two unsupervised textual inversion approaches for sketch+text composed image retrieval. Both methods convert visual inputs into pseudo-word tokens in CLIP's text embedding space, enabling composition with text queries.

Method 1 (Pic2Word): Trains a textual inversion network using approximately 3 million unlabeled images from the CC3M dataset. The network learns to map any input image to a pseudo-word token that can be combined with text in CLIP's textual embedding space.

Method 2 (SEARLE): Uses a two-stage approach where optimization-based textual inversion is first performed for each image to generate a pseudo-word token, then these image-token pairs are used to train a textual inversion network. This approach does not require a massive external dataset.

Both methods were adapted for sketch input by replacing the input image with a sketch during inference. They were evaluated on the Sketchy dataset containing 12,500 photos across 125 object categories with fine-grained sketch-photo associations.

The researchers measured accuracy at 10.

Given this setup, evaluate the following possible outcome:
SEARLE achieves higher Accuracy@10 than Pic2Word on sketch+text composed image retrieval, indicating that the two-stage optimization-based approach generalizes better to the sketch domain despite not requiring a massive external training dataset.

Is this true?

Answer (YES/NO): YES